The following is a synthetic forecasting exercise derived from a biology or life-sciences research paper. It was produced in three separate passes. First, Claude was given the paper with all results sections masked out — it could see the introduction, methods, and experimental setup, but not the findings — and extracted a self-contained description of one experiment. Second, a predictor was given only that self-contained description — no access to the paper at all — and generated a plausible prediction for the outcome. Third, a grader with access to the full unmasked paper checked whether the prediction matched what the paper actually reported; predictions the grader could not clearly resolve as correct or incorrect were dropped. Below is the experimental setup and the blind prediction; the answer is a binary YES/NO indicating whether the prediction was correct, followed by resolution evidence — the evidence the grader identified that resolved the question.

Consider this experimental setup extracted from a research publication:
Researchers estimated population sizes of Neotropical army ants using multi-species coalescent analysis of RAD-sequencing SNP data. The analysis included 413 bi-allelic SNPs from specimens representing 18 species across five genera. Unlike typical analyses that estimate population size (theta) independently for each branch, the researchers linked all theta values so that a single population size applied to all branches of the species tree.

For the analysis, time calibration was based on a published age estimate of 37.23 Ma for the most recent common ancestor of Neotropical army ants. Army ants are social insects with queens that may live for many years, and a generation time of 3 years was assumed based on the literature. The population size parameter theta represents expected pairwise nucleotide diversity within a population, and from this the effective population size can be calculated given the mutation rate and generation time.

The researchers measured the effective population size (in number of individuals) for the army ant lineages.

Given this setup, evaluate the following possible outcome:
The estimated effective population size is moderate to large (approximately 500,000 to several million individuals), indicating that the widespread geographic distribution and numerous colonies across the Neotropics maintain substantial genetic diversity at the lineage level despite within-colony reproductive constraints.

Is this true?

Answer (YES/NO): NO